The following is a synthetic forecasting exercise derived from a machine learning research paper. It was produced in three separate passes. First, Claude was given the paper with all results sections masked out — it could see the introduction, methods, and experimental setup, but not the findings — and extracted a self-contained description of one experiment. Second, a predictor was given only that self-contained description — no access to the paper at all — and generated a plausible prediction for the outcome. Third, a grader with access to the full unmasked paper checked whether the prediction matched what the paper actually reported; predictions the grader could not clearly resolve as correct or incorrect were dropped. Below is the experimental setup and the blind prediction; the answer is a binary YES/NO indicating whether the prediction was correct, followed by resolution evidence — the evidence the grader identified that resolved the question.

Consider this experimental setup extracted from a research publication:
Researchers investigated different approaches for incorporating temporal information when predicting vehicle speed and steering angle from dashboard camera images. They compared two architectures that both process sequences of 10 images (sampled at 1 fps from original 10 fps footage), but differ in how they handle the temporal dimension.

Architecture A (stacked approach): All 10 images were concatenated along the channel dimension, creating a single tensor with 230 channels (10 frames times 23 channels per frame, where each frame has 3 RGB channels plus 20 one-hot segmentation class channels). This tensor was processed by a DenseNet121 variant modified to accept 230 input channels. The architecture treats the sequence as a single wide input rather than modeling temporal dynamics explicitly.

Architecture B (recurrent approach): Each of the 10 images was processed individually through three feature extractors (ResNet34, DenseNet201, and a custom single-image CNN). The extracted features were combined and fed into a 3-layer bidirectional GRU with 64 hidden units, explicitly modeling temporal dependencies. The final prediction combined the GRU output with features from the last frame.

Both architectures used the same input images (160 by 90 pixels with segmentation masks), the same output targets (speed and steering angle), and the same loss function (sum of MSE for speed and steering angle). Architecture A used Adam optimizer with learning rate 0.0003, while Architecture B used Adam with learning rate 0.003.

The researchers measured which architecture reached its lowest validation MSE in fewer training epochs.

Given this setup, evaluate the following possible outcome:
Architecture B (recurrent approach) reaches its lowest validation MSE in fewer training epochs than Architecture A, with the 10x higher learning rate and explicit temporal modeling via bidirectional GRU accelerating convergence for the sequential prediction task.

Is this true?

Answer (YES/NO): YES